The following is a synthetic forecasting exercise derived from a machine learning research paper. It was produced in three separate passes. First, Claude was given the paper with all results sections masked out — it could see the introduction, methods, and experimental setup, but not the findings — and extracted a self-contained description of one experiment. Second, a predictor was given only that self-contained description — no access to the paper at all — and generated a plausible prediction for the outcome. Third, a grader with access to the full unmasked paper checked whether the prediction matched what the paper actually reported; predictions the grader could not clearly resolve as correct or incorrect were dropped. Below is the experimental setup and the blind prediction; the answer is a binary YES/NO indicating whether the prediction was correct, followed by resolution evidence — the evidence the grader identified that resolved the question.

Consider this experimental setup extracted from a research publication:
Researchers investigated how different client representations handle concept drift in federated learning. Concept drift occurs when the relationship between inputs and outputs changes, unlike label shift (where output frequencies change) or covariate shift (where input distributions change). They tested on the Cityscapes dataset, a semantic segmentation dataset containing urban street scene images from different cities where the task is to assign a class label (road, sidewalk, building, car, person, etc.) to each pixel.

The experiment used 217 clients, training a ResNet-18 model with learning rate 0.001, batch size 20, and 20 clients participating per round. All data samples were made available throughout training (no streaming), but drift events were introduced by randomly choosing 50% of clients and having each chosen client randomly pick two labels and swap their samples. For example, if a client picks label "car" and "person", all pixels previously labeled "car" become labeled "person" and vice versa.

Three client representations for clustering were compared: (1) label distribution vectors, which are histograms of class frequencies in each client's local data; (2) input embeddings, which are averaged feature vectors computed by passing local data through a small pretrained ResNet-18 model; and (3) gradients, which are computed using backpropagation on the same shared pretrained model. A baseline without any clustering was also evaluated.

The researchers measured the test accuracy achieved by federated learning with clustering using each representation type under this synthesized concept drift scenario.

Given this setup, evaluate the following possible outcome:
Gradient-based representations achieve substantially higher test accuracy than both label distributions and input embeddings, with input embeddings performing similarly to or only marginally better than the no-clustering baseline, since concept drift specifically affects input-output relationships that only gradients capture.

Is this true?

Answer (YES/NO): YES